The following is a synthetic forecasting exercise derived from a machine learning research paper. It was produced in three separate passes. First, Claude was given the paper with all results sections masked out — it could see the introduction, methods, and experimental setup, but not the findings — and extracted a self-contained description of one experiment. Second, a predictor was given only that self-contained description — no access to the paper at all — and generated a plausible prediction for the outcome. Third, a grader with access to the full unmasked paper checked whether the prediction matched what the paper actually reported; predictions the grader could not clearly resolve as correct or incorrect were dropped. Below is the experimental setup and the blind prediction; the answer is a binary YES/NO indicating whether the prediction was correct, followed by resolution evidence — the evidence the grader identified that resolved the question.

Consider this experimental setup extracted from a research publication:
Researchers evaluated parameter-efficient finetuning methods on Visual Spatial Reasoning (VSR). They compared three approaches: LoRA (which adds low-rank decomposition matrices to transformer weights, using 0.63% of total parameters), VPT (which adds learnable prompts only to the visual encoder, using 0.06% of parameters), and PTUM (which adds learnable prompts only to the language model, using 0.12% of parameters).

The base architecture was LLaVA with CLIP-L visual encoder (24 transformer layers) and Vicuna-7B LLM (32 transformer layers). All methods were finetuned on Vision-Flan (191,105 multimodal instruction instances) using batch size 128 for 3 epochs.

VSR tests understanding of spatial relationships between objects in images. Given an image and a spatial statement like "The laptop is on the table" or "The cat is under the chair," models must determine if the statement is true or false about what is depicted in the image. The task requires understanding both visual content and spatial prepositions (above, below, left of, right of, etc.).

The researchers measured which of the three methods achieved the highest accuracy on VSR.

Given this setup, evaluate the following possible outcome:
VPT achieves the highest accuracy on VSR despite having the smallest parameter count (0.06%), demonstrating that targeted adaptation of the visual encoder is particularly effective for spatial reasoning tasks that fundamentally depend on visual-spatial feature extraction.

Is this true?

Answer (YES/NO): YES